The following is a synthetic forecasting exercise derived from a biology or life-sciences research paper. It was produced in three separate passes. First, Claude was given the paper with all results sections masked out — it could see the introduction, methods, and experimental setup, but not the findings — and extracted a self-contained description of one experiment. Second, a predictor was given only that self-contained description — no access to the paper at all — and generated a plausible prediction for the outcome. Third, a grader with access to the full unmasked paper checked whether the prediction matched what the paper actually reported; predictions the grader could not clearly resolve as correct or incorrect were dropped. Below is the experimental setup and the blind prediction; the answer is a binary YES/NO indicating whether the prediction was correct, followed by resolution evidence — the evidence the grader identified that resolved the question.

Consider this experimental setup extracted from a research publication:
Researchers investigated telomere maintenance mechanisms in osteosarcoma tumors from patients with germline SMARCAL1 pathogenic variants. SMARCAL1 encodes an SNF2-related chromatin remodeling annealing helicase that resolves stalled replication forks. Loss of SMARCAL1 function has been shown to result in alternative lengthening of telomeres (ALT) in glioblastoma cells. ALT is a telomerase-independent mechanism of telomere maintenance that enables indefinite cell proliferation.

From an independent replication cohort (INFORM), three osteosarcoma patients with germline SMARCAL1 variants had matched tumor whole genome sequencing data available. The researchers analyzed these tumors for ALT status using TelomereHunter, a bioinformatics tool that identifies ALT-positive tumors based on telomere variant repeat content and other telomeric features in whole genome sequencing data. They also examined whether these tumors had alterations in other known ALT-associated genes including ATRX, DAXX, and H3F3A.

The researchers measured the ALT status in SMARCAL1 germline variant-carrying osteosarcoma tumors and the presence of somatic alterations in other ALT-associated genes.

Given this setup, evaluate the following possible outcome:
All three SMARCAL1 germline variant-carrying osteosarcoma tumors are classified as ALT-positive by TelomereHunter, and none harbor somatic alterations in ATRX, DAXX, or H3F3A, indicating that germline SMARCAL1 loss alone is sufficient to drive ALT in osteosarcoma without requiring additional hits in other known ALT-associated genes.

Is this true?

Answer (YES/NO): YES